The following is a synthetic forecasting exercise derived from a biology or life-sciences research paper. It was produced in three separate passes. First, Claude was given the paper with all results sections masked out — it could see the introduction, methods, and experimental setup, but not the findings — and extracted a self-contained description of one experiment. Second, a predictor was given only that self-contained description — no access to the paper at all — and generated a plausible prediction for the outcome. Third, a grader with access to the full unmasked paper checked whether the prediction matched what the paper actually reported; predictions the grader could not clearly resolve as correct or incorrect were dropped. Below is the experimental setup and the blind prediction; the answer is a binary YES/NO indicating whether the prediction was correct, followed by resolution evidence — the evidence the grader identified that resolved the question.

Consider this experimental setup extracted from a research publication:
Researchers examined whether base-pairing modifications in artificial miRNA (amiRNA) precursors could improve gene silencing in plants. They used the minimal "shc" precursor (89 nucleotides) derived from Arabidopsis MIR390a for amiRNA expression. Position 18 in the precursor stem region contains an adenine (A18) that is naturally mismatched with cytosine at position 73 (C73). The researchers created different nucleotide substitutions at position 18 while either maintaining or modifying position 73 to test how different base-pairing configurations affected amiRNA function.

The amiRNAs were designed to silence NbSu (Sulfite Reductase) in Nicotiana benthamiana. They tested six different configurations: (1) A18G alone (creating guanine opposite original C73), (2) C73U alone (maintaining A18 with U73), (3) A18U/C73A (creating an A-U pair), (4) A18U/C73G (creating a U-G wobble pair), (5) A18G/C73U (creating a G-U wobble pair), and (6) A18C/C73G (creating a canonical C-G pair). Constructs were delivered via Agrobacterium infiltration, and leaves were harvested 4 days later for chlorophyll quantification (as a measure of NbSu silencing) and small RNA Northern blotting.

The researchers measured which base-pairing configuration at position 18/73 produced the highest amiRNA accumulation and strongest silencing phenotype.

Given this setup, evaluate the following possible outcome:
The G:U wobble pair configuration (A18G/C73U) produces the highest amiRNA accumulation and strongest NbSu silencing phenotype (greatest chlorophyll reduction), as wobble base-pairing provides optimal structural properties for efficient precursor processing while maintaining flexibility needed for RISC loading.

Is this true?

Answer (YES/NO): NO